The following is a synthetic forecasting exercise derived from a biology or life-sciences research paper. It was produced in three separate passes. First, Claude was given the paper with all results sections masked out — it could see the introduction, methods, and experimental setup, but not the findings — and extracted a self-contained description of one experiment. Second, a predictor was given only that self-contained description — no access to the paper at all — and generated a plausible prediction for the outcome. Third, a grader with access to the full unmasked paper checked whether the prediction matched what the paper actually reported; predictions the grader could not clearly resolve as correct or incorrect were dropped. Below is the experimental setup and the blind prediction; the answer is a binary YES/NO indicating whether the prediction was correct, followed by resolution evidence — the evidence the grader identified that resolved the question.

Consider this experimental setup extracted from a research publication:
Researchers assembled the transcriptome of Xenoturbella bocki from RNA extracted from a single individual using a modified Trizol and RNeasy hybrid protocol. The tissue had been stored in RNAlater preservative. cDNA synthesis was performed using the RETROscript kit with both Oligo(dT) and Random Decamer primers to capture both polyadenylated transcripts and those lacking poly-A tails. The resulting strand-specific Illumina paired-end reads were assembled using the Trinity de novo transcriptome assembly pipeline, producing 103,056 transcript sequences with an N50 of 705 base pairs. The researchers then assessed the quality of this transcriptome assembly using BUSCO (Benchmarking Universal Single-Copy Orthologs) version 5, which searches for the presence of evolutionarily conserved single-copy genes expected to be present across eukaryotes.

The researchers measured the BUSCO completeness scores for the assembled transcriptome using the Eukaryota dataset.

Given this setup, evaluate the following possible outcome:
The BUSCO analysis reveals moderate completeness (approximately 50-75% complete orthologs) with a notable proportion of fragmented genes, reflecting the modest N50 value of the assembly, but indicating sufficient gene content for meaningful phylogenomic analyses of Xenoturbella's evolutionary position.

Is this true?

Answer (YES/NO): YES